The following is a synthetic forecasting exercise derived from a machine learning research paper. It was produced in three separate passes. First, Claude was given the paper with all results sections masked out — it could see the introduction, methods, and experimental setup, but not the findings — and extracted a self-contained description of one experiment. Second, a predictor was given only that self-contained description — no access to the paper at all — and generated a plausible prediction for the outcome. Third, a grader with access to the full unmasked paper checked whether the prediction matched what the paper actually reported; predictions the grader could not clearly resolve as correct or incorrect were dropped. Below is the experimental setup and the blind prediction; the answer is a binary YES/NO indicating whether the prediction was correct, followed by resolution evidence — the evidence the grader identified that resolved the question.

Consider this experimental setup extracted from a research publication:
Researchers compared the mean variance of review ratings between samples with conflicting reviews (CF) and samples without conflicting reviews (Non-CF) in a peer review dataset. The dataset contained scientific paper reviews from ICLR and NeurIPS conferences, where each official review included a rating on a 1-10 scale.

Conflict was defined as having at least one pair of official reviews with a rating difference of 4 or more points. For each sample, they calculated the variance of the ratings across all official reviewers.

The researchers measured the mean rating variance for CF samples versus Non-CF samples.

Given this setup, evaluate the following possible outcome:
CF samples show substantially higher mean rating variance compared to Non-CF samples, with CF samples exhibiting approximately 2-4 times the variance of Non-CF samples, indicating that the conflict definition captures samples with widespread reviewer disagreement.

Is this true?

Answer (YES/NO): NO